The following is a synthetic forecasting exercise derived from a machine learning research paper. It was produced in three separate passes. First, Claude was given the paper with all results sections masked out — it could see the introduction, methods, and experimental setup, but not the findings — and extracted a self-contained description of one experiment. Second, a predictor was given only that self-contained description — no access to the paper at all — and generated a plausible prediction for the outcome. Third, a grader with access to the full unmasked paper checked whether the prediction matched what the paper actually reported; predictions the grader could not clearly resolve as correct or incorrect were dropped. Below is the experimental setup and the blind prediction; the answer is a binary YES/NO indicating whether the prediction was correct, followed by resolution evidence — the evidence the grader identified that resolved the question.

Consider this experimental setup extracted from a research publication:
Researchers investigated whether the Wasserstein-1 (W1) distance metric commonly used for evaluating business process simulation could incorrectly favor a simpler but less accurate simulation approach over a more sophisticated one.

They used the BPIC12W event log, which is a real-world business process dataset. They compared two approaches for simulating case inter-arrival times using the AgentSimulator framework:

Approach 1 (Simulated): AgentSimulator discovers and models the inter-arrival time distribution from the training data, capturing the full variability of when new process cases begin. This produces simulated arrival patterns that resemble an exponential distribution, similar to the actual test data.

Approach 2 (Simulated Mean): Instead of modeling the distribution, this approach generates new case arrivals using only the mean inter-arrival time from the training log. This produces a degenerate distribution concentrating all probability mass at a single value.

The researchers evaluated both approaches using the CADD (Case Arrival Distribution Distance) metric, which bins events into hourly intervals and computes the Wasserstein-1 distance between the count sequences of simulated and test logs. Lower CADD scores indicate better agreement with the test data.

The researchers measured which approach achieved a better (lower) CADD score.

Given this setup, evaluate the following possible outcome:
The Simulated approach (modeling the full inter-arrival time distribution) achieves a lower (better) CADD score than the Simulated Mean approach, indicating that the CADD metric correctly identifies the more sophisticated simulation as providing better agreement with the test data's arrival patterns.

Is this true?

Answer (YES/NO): NO